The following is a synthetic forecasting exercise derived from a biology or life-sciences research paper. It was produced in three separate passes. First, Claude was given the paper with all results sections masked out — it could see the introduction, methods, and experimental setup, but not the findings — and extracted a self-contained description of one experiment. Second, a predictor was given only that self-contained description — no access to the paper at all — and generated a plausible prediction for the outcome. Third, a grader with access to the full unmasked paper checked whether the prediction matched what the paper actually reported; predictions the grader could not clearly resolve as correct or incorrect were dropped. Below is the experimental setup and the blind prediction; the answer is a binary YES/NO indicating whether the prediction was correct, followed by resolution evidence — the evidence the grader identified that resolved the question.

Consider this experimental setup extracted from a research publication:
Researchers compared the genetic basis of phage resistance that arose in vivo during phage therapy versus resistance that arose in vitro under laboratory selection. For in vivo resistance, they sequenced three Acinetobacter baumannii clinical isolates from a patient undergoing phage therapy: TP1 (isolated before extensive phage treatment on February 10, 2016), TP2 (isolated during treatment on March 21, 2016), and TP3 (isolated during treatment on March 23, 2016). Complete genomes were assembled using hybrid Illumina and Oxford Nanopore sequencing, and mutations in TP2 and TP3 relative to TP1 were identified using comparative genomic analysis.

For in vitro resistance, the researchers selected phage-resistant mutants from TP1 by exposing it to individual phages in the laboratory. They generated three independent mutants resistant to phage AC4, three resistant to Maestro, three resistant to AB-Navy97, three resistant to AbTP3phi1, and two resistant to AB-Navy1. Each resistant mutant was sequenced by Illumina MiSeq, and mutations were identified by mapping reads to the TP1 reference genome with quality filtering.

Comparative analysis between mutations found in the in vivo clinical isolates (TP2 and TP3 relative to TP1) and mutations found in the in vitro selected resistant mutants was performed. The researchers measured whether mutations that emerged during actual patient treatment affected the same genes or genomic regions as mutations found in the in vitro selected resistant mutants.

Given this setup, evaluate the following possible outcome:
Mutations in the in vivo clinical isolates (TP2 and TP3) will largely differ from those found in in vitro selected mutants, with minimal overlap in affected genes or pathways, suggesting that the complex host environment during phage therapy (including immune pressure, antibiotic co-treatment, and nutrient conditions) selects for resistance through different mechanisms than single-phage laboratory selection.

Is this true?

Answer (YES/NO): NO